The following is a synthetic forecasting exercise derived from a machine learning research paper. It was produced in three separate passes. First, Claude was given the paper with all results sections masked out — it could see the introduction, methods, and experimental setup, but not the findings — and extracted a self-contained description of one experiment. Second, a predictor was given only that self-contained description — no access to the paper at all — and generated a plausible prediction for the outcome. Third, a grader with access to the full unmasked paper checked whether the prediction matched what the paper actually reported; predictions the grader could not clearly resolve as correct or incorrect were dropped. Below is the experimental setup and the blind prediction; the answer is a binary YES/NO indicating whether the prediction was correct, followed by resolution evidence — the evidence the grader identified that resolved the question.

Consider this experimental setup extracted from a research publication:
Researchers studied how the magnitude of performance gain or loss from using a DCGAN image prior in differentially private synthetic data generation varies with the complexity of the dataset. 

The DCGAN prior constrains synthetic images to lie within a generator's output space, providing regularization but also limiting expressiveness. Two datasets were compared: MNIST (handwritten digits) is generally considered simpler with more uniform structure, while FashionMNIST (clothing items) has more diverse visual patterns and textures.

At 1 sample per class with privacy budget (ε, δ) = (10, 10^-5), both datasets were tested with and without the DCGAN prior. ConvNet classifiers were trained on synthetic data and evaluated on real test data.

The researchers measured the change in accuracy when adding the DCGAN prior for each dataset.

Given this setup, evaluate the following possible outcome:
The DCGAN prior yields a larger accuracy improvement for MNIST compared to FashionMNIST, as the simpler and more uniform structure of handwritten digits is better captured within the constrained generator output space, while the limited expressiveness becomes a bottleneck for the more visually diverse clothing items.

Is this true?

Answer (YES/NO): YES